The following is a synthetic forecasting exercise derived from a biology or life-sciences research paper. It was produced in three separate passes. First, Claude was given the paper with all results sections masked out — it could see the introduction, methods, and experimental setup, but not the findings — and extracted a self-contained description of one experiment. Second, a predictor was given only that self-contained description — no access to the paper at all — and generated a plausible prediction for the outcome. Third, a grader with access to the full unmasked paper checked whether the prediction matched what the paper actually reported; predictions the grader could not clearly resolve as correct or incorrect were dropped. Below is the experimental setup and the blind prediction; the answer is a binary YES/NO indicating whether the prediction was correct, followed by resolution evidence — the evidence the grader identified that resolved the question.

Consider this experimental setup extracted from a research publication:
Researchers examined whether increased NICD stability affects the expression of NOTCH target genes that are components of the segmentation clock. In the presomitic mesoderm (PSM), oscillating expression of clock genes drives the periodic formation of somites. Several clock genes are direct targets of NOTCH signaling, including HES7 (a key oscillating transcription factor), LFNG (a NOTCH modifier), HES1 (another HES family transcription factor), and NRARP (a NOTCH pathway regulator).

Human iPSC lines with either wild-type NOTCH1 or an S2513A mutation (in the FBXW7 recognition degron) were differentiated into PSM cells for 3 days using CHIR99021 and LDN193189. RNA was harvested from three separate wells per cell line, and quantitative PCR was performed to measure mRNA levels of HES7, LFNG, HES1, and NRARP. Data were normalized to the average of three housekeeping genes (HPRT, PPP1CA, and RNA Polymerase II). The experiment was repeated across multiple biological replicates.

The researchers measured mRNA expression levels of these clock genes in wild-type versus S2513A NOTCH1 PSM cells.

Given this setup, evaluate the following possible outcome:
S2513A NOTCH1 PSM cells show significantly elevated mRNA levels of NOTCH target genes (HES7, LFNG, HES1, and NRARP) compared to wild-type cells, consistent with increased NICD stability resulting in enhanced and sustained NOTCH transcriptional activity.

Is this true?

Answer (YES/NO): NO